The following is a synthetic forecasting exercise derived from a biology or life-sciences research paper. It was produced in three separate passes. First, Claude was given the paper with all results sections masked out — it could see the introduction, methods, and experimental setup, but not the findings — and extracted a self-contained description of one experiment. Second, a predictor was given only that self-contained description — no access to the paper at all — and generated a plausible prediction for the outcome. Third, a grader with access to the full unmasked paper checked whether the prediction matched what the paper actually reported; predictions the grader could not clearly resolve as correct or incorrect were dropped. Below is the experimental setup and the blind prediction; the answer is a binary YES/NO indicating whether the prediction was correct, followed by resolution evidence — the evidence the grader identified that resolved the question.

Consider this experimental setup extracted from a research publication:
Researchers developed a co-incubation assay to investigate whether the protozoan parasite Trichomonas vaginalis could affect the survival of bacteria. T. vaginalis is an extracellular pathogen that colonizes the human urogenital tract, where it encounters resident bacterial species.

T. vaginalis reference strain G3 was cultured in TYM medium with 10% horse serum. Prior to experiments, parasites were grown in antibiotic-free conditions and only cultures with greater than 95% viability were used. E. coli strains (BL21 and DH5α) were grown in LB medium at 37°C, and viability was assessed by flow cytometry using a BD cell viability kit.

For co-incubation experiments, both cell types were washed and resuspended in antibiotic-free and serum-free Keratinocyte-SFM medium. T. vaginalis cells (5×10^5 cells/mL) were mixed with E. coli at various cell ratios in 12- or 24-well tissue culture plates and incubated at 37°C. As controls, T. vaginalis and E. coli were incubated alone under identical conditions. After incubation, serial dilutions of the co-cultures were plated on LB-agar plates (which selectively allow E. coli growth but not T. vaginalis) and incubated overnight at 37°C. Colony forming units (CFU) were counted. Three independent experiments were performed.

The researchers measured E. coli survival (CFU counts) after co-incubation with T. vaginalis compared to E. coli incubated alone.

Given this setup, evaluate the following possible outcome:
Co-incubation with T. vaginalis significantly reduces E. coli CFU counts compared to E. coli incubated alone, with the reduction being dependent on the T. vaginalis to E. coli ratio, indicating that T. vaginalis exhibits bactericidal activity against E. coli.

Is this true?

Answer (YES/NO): YES